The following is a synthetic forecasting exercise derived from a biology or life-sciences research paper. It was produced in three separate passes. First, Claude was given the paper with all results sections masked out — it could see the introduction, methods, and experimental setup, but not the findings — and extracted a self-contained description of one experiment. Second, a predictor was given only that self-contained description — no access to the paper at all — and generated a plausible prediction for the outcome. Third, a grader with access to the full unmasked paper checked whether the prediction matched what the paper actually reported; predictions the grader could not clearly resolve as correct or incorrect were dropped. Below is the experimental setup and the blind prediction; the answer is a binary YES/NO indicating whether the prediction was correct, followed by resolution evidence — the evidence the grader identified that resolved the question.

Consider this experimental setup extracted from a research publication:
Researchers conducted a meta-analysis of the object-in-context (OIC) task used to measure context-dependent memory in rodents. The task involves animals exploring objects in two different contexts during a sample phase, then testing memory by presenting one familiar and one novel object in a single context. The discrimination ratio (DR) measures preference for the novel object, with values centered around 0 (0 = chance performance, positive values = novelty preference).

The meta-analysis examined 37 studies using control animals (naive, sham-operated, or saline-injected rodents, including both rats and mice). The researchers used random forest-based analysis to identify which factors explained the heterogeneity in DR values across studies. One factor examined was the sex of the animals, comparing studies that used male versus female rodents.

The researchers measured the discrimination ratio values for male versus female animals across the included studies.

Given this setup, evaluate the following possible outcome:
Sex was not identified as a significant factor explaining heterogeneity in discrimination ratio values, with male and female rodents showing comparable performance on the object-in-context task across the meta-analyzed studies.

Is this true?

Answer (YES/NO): NO